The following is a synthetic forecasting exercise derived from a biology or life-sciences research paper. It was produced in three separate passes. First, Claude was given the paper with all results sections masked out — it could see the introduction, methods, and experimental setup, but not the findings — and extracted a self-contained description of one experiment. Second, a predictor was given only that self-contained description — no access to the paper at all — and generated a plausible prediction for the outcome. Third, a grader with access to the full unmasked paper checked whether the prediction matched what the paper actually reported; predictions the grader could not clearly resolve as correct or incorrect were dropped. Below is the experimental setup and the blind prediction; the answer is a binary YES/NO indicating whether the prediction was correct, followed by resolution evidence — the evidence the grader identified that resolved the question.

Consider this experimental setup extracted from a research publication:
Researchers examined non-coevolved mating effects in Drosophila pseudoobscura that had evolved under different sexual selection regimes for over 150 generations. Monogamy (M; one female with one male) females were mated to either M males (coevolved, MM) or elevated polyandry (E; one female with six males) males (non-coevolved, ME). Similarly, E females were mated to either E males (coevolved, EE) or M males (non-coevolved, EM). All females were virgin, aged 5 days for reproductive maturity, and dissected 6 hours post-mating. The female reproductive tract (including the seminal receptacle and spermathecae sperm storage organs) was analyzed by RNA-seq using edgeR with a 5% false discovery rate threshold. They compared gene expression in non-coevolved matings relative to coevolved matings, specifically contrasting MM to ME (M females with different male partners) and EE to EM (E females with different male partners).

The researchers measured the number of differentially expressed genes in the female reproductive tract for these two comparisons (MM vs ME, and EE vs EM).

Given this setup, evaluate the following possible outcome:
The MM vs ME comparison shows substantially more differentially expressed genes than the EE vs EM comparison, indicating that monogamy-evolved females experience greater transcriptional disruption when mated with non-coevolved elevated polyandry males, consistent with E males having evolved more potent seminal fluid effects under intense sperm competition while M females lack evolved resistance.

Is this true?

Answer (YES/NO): YES